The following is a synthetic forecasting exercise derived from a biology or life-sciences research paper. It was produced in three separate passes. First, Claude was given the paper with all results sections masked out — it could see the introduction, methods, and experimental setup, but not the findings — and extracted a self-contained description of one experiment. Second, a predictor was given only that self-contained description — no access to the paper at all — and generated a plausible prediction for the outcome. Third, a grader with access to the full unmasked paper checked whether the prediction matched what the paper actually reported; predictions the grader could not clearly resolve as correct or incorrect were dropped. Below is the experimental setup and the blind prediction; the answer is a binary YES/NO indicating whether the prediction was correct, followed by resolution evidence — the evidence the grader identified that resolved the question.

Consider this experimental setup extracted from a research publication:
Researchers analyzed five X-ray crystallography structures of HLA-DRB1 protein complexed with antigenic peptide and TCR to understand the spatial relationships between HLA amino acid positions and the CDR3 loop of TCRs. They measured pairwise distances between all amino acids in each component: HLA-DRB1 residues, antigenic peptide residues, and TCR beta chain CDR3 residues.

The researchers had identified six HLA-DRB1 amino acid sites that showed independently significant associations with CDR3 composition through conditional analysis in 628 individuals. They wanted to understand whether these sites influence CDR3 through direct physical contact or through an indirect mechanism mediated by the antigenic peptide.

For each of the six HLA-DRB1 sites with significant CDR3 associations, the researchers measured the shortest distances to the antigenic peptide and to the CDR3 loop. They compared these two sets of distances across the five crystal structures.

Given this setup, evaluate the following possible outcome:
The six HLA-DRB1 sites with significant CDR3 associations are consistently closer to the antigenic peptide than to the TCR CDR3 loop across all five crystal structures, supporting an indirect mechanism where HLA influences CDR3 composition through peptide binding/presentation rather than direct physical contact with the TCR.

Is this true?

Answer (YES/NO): YES